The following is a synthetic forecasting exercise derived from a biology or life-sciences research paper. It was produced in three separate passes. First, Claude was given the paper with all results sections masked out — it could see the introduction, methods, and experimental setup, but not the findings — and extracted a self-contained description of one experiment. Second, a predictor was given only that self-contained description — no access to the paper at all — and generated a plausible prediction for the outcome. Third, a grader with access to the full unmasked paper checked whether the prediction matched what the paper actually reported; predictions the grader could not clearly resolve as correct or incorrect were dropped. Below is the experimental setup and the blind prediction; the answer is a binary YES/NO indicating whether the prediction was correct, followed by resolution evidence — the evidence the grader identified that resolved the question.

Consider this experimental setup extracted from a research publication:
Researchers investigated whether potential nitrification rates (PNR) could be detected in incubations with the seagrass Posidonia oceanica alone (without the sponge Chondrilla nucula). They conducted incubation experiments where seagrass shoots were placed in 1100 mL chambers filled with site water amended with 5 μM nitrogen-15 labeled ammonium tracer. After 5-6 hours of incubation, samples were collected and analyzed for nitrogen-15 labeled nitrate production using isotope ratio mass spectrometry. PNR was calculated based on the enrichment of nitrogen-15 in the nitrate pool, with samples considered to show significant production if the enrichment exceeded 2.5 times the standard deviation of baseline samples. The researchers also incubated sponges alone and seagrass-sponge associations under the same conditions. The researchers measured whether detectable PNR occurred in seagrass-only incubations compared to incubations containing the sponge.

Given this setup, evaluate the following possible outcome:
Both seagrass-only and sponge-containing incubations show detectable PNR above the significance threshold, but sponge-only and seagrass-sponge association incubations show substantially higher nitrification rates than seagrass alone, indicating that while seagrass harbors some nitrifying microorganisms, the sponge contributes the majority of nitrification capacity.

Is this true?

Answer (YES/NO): NO